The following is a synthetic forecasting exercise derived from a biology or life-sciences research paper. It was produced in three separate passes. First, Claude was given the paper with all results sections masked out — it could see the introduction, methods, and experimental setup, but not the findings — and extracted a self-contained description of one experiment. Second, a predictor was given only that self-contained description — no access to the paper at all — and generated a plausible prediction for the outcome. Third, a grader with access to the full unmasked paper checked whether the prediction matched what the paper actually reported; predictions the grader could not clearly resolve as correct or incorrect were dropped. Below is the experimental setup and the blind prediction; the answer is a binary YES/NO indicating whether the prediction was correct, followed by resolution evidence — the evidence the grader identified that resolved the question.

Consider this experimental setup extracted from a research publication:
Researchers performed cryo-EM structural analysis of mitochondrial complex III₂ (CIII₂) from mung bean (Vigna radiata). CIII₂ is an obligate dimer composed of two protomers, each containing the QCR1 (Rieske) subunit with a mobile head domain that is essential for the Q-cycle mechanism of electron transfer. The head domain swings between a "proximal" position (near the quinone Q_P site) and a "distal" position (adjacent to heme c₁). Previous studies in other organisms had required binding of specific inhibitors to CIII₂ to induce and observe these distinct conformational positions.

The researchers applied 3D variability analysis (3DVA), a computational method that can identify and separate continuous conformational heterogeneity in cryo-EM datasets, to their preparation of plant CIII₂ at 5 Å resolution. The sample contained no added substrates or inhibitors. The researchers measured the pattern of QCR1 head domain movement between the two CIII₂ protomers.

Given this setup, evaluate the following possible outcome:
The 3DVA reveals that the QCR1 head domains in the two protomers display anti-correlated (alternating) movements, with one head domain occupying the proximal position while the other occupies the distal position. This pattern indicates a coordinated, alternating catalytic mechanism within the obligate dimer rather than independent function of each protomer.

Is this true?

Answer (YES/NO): YES